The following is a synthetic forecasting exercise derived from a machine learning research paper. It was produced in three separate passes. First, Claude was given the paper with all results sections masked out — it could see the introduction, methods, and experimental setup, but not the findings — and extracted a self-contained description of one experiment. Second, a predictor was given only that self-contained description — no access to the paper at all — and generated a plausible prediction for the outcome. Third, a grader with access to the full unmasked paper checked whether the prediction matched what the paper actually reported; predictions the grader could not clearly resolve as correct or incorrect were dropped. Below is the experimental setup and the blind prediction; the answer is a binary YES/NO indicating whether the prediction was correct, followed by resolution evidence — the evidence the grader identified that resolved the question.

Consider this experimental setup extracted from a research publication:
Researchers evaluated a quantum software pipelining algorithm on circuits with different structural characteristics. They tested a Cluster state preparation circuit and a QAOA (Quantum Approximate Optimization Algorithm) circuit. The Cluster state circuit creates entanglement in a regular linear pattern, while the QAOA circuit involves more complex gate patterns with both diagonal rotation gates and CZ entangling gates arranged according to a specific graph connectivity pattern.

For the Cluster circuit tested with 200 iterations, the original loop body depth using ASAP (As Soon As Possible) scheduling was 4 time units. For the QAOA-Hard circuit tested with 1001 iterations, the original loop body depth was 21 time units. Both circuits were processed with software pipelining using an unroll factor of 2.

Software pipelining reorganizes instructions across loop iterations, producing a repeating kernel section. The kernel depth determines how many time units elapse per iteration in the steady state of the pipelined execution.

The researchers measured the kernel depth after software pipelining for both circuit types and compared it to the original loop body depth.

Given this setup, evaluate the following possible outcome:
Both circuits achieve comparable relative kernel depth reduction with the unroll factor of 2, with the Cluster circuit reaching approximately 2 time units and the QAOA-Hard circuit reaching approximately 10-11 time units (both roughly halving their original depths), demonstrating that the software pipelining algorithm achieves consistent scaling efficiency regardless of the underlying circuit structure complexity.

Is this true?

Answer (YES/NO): NO